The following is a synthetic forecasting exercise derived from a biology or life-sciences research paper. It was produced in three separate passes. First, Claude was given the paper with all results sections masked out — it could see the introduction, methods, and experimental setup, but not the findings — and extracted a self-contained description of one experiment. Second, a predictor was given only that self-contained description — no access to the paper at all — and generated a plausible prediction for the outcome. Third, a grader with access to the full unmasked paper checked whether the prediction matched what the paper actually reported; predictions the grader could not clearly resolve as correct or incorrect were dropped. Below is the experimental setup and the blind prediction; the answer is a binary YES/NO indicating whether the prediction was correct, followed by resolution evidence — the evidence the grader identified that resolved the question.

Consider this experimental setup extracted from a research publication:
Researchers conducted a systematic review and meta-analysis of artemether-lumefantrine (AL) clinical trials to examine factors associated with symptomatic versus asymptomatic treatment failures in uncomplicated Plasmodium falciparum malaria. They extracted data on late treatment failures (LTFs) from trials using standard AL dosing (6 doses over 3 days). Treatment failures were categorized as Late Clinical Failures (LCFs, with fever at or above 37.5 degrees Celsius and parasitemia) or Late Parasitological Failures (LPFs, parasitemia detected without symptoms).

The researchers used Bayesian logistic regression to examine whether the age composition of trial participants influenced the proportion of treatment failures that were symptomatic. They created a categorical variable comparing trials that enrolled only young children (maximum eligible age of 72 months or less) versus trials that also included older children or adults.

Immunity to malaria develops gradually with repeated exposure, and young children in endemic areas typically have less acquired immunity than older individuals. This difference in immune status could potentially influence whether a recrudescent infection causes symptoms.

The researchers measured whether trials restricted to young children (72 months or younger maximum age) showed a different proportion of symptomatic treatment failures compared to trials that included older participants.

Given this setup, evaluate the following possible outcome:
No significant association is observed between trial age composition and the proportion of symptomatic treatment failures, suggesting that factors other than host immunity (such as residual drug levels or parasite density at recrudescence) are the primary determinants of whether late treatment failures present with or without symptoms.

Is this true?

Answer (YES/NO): NO